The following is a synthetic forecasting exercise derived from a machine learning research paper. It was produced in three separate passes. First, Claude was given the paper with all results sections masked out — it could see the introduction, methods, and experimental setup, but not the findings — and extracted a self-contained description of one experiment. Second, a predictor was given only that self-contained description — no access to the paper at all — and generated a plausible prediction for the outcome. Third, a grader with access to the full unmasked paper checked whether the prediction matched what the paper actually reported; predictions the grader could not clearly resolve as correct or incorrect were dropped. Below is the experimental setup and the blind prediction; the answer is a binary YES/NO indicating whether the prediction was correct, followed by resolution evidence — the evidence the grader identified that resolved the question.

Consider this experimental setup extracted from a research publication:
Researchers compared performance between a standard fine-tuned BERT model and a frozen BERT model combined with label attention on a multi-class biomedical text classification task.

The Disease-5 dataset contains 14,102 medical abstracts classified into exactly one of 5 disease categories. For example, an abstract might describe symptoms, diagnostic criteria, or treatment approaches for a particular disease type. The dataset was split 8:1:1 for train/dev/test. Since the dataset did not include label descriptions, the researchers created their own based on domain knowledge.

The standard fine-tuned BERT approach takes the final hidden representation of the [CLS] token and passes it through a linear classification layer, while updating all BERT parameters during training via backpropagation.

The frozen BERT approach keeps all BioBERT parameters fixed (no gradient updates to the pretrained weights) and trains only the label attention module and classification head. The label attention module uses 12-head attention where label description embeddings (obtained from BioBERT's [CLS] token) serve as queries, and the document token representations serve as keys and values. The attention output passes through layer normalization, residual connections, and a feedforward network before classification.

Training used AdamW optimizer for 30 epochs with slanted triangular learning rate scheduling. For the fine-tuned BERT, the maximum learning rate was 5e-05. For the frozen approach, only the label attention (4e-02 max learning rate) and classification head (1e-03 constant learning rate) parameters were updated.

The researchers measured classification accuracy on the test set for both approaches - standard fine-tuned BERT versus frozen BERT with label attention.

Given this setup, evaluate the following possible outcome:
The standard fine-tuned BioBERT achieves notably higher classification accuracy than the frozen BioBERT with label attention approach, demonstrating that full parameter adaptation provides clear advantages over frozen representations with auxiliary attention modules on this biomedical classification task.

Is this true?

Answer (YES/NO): NO